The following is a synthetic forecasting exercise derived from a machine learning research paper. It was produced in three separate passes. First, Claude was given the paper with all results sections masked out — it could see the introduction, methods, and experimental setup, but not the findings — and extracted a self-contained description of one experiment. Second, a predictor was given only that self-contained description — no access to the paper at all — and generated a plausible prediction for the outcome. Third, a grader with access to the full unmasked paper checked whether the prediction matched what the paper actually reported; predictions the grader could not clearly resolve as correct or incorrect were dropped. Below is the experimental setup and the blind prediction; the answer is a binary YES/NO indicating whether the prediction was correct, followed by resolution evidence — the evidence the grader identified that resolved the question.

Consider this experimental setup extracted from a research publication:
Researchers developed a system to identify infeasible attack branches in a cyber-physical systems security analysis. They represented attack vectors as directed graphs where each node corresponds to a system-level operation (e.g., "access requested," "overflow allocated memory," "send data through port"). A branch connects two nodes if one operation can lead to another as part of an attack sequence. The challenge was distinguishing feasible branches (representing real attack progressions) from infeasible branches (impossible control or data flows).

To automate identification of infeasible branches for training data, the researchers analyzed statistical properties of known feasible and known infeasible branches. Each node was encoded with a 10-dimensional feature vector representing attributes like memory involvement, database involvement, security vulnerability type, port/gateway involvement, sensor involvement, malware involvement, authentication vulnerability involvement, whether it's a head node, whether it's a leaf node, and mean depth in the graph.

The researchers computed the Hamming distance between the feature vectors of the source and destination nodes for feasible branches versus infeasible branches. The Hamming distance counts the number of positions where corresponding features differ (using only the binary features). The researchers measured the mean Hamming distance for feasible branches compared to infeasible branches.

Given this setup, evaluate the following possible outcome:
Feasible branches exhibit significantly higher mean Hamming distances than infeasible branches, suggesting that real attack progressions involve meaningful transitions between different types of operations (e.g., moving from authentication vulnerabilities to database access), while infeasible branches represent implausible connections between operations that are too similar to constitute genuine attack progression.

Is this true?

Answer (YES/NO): NO